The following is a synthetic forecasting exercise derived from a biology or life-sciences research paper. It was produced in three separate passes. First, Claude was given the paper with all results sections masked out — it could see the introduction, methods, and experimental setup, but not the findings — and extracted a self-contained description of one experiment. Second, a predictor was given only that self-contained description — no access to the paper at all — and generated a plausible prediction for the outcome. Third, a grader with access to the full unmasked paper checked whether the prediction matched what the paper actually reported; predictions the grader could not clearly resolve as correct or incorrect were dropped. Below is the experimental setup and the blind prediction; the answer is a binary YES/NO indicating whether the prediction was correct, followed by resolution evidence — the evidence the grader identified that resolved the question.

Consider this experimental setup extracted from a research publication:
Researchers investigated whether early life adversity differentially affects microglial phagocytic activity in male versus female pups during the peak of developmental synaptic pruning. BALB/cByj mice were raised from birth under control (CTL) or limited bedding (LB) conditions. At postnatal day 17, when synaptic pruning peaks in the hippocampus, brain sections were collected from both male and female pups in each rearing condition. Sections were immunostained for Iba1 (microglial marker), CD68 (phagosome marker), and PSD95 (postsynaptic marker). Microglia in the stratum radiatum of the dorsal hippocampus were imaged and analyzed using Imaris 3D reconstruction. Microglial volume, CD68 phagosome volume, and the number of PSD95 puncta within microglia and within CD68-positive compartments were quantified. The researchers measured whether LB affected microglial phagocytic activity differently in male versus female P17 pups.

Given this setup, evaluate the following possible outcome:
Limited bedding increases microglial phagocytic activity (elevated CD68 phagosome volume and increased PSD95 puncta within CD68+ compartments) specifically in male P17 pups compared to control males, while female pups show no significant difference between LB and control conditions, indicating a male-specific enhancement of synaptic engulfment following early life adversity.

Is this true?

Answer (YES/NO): NO